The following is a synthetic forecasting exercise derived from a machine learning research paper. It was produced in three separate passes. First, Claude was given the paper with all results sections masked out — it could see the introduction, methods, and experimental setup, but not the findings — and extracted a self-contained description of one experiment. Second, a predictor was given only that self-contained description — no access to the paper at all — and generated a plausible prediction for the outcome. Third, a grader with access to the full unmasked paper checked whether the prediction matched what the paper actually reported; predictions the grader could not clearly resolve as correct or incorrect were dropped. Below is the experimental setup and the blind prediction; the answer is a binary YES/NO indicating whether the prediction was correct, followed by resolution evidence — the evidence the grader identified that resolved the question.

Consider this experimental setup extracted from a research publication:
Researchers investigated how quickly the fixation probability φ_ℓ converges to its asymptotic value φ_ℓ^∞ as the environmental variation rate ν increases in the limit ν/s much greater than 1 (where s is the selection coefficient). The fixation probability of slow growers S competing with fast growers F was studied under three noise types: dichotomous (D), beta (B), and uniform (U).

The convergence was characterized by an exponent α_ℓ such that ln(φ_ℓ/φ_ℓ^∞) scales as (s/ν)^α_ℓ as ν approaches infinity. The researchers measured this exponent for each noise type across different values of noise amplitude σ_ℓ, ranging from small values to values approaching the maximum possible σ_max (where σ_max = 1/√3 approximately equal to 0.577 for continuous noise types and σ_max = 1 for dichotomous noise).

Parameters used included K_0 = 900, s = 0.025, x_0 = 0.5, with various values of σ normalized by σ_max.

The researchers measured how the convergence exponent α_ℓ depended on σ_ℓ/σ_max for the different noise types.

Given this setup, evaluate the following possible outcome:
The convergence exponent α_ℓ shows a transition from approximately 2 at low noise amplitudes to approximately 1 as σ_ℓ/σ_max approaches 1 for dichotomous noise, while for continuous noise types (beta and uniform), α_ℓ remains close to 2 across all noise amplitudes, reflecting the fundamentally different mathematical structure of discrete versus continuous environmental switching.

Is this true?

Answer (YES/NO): NO